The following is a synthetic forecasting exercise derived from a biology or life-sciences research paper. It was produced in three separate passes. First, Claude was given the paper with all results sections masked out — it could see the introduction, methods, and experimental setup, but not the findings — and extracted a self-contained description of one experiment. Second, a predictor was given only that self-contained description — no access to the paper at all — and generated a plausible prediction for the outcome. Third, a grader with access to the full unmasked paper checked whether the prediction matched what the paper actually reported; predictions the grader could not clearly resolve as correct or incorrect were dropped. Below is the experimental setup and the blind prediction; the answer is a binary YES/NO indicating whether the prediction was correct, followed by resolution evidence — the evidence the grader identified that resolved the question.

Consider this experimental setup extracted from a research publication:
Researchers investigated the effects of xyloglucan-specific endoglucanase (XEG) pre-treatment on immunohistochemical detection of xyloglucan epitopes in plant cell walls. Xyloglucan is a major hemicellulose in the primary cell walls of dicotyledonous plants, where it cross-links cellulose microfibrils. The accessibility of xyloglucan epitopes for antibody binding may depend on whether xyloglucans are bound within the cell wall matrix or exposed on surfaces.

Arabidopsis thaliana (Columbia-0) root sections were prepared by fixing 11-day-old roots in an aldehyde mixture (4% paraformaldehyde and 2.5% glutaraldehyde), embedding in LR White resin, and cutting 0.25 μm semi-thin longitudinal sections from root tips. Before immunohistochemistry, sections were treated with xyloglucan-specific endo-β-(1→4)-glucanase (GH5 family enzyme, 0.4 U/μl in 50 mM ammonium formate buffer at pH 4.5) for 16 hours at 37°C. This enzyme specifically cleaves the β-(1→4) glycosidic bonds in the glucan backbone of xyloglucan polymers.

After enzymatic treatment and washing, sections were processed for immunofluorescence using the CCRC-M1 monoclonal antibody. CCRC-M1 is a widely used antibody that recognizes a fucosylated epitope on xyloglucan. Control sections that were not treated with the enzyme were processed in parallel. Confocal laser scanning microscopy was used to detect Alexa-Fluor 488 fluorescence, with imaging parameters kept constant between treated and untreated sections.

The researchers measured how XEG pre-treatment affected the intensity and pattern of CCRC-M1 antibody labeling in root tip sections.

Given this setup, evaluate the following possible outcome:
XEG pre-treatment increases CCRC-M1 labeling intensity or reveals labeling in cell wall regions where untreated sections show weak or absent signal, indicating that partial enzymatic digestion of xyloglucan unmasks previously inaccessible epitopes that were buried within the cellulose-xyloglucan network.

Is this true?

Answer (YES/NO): NO